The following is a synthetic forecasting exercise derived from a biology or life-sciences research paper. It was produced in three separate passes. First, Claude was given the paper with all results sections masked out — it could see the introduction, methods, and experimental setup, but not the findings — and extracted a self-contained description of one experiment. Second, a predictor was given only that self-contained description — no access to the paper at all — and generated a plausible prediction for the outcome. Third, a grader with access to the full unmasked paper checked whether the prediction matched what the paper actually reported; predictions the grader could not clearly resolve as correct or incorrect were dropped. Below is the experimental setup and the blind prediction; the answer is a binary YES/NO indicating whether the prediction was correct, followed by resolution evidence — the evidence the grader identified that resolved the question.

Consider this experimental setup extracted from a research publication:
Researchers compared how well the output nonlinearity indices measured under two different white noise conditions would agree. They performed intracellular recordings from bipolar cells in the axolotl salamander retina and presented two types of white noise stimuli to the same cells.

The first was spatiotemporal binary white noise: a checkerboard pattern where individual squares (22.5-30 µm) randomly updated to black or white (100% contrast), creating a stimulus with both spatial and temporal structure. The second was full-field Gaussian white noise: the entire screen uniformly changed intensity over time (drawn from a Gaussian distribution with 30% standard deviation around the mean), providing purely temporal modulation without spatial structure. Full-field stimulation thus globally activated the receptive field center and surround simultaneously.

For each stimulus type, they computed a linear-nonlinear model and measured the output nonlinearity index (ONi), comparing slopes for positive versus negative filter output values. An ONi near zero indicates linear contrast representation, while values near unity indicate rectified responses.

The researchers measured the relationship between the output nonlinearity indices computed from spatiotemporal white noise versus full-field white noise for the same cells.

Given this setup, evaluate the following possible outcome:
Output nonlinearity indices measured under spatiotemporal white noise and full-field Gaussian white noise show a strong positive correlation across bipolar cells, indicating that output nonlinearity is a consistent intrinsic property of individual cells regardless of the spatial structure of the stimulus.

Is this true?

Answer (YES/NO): YES